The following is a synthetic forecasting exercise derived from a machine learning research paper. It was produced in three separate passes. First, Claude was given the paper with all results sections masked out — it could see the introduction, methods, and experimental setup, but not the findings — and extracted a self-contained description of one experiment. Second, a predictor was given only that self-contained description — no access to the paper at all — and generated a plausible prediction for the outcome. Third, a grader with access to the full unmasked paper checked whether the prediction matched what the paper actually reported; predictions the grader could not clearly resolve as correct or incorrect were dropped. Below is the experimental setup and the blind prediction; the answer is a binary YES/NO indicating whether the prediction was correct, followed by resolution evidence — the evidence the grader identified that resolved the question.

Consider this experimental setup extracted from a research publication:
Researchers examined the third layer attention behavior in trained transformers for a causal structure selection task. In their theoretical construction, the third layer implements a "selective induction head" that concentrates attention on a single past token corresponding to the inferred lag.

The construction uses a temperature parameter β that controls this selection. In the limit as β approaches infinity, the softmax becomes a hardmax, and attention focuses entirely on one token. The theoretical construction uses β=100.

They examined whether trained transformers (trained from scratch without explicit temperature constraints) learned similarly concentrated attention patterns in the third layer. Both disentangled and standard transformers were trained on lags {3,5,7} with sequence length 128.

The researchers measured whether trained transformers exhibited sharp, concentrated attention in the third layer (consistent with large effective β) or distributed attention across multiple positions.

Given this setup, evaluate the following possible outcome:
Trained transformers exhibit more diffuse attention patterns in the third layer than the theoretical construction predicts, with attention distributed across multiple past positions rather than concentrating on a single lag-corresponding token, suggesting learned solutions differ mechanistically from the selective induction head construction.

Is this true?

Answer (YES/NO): NO